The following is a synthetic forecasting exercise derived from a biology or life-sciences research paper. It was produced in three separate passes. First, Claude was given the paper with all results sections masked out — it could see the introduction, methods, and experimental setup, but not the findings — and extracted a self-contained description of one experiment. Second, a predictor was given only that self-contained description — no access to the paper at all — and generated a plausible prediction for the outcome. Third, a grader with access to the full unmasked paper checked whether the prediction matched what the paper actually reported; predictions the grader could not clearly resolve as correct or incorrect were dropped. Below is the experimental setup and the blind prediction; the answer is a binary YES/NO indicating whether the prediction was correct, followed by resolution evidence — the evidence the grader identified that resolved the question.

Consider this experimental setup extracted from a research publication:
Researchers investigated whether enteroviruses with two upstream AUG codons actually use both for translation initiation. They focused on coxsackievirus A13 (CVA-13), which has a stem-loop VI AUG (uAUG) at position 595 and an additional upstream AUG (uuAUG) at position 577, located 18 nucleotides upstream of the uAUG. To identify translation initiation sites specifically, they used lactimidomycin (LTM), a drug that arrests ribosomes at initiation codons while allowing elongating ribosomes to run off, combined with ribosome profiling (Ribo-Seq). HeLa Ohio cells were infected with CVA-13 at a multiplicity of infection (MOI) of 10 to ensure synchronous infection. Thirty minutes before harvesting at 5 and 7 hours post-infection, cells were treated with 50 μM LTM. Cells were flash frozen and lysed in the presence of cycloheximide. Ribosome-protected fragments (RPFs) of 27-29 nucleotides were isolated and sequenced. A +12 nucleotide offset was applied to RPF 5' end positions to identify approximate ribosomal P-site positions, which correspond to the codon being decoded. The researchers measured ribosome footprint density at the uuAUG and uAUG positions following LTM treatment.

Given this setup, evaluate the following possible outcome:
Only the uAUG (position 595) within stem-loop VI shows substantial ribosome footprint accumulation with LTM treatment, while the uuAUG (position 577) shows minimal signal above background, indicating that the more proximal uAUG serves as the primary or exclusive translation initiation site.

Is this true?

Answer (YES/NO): NO